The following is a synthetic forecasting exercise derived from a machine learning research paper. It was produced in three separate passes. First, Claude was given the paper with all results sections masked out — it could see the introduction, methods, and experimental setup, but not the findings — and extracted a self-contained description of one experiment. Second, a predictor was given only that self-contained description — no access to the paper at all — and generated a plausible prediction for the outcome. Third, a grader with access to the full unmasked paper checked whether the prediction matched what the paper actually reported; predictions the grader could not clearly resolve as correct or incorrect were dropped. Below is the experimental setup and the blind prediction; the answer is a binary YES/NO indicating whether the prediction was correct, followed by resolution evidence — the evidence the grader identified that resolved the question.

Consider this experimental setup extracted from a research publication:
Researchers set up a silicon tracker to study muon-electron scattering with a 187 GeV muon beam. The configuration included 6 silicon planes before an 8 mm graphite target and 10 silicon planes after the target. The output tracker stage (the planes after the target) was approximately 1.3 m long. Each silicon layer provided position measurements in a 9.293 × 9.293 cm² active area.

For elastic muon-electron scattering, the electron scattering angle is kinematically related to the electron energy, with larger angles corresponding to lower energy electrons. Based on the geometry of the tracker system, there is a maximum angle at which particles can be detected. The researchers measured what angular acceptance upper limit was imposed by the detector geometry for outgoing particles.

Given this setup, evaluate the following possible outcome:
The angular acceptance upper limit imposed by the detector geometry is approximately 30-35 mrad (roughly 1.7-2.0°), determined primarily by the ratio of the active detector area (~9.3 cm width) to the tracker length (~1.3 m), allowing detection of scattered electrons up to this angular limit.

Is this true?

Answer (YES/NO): YES